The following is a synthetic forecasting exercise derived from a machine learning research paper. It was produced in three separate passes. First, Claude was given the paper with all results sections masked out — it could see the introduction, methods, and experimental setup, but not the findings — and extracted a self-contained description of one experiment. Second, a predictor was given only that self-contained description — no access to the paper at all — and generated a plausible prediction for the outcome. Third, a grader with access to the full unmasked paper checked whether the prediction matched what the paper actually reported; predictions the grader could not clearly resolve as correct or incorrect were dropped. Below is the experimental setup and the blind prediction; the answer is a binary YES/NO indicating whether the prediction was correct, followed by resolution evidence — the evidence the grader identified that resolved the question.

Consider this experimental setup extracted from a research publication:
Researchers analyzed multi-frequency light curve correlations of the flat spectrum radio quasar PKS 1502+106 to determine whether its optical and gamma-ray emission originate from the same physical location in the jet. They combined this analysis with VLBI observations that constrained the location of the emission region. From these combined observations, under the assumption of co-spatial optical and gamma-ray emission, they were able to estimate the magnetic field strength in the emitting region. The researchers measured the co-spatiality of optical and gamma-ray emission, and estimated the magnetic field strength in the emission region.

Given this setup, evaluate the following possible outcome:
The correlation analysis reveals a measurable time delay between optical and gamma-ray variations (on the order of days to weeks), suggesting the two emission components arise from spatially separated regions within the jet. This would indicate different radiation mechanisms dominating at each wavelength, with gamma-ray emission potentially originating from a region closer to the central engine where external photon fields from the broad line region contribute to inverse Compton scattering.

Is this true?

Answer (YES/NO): NO